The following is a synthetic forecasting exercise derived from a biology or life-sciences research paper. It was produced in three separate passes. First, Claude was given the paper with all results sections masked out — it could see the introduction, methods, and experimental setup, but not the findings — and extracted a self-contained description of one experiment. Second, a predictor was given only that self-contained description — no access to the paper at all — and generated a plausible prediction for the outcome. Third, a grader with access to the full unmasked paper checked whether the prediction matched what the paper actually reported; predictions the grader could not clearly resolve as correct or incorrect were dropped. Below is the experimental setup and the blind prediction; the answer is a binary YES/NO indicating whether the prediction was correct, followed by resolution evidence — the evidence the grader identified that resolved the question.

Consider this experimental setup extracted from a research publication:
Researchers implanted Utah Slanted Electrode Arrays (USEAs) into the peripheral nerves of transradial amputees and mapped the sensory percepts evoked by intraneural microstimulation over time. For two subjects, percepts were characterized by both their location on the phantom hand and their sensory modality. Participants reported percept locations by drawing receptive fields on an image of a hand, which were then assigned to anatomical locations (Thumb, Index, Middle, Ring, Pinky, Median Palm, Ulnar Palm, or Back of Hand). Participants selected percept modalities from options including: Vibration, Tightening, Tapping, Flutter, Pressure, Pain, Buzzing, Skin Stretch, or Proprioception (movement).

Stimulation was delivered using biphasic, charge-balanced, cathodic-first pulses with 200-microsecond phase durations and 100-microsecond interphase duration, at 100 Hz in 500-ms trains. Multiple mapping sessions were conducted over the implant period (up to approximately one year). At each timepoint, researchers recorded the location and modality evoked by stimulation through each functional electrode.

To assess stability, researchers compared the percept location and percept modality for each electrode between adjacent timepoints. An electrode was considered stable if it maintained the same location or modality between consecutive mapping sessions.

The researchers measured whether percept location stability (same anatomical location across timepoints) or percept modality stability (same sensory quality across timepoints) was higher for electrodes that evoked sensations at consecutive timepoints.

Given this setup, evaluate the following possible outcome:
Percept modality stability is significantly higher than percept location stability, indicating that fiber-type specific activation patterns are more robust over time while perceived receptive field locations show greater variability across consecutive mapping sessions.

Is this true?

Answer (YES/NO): NO